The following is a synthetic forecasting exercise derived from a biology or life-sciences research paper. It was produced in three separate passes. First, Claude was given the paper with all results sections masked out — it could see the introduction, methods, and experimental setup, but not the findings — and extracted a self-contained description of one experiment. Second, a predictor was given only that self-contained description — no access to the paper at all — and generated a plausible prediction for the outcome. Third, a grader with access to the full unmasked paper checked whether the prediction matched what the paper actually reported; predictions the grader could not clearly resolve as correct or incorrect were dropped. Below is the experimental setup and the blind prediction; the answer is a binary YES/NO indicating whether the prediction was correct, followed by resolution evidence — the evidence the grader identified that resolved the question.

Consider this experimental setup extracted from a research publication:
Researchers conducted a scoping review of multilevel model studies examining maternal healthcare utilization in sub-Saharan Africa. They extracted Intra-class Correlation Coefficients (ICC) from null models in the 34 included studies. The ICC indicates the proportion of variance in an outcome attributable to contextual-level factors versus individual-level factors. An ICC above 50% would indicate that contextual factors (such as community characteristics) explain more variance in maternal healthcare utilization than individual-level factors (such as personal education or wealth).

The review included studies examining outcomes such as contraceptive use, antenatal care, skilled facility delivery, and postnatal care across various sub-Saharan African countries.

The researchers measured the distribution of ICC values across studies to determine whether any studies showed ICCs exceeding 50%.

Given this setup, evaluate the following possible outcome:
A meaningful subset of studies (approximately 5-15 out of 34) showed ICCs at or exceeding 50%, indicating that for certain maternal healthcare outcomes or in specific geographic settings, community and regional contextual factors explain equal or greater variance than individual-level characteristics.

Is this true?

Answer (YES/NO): YES